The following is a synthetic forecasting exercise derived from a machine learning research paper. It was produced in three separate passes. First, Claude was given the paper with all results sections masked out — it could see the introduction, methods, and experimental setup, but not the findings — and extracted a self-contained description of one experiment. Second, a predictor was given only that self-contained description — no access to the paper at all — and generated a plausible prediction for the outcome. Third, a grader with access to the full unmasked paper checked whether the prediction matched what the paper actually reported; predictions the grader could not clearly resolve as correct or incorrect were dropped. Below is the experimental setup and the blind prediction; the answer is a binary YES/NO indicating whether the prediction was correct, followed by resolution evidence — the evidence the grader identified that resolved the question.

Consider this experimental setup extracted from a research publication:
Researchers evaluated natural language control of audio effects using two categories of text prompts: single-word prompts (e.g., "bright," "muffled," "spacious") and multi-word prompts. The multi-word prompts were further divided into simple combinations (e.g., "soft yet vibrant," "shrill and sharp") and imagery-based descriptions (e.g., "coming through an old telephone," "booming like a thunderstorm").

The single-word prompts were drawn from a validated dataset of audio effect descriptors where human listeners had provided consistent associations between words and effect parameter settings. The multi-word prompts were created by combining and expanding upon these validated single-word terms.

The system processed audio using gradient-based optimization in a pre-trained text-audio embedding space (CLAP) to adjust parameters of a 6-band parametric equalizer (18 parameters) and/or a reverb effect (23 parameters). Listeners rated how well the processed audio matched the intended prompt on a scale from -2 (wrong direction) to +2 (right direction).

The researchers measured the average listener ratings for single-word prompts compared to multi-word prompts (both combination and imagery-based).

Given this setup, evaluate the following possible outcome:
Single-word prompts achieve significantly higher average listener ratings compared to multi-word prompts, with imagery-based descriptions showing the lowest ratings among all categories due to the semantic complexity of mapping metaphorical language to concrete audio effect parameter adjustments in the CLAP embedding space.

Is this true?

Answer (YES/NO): NO